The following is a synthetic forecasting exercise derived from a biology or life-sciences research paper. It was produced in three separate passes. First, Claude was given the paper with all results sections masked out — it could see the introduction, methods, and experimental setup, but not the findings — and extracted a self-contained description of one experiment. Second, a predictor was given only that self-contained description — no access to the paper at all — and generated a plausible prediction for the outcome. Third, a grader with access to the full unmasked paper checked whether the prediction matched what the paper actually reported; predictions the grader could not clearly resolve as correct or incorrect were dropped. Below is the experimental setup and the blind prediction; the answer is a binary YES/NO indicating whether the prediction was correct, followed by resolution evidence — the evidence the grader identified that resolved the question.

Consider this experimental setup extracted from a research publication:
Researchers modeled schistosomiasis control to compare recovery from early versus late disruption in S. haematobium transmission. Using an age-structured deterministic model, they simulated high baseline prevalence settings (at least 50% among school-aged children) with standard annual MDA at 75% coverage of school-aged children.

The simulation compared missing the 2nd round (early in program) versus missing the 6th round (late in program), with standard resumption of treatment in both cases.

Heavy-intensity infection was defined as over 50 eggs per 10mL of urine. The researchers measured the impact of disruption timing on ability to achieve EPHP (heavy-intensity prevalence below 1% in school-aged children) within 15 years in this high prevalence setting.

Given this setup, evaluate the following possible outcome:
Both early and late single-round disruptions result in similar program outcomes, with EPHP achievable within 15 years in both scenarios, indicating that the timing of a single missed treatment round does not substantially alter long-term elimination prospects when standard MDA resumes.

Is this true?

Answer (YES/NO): YES